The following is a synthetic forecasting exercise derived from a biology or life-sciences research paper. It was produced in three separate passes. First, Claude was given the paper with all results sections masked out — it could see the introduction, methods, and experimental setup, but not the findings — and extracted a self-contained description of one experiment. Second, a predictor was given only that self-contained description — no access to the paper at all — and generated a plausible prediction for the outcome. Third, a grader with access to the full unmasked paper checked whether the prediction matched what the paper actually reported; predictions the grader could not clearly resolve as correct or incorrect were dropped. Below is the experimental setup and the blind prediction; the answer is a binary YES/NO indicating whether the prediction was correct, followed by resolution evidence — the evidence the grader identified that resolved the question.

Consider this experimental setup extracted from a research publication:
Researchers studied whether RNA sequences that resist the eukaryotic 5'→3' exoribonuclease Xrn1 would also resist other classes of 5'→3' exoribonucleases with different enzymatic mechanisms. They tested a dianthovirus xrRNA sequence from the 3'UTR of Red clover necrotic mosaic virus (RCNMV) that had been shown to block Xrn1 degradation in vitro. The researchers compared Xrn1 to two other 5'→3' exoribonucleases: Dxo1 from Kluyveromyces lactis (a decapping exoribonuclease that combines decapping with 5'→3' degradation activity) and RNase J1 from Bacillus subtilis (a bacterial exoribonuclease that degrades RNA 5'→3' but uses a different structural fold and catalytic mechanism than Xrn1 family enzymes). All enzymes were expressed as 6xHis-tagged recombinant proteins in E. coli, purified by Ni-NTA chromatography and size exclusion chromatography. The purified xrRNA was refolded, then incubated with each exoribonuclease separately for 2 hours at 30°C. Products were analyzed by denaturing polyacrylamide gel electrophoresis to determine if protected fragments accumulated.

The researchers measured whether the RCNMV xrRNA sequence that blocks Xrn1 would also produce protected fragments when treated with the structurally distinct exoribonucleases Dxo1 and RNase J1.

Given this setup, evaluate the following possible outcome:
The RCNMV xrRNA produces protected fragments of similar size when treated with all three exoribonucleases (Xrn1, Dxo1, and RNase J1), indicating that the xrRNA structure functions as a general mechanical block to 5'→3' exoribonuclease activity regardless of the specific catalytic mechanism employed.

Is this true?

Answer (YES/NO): YES